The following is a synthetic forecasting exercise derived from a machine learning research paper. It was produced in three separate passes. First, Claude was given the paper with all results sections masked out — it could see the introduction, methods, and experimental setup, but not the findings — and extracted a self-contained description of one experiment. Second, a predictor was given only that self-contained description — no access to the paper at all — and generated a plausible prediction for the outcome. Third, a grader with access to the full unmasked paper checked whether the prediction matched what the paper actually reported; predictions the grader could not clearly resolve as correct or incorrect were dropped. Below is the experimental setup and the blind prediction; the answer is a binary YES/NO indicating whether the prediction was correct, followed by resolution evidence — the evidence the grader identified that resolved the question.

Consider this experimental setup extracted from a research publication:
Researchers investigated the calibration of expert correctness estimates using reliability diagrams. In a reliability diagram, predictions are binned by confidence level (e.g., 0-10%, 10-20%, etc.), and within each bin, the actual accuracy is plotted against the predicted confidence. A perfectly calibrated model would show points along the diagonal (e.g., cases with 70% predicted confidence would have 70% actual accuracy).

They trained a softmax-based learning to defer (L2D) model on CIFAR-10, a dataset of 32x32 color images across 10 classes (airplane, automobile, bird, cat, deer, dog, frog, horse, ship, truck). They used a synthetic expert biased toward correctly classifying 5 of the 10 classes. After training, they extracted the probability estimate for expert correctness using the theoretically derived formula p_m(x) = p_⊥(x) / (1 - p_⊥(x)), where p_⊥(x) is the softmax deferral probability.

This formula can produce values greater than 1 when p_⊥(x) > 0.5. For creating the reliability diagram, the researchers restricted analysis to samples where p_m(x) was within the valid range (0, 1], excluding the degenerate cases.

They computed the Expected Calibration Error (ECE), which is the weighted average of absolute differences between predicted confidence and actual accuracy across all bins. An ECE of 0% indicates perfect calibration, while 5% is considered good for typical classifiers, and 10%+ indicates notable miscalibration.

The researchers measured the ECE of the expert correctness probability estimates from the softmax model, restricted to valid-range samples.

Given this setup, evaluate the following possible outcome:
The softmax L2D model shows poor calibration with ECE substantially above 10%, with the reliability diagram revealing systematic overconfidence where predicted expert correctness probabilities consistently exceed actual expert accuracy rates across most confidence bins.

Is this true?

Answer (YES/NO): NO